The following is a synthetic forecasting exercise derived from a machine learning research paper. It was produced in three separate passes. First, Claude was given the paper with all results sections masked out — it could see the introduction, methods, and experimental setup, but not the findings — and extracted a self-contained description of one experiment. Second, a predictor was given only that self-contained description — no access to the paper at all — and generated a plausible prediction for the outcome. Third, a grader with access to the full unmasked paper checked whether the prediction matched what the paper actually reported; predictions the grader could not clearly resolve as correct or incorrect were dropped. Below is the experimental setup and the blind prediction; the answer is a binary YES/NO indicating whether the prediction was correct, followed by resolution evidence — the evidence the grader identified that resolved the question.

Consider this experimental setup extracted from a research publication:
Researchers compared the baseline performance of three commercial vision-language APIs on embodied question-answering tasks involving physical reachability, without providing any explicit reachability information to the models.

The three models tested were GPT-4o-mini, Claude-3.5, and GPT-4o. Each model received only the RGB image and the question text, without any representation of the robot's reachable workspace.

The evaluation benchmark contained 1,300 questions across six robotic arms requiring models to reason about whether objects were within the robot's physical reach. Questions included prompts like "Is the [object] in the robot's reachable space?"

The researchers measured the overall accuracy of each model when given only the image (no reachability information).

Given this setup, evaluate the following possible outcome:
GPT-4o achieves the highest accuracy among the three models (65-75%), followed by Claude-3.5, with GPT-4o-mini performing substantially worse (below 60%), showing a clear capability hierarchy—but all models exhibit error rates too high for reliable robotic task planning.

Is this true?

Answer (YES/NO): NO